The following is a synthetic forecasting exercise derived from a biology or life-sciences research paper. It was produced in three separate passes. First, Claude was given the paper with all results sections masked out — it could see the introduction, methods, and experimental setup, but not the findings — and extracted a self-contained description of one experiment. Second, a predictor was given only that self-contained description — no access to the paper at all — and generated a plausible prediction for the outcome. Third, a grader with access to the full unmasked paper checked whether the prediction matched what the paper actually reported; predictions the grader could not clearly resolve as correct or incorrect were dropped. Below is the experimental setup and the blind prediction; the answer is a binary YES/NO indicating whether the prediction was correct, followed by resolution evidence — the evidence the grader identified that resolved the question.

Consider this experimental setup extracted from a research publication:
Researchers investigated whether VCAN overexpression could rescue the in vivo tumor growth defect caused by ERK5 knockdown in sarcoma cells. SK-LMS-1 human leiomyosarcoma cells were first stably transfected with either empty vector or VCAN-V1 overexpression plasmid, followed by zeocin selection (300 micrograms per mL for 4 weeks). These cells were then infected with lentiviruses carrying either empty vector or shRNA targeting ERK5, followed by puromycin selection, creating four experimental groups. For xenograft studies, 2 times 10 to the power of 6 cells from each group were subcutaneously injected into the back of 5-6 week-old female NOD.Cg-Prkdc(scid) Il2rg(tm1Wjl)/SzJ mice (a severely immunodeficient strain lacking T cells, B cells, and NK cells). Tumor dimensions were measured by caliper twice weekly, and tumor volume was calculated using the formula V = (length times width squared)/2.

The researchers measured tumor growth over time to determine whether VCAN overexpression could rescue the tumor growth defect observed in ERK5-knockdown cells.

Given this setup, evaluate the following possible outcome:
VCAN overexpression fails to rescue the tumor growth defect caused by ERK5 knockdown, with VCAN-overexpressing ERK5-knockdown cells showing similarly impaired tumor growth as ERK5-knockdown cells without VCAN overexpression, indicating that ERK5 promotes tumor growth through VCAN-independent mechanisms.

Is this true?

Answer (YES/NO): NO